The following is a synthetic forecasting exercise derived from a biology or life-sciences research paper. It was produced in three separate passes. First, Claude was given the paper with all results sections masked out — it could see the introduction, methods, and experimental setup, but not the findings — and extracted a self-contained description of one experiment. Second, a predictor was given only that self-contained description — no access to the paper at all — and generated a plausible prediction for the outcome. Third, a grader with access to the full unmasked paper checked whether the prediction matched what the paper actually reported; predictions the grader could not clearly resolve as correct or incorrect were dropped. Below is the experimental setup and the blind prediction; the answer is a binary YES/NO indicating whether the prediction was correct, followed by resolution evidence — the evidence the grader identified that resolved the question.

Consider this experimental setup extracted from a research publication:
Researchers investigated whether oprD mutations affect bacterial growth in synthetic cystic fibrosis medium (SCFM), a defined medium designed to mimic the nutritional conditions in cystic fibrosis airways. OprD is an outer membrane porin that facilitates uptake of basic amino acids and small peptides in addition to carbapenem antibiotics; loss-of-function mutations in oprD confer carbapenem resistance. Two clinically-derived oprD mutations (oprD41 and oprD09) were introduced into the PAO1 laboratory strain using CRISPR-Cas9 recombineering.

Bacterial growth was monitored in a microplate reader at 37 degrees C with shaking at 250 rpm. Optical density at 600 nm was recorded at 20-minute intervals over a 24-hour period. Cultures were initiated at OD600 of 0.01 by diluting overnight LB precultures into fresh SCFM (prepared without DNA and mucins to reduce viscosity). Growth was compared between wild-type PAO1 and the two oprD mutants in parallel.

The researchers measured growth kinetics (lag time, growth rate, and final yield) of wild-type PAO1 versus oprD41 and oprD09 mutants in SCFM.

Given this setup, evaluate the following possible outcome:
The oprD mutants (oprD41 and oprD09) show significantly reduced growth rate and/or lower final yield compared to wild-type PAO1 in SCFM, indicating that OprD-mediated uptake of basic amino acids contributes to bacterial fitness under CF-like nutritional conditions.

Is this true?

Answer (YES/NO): NO